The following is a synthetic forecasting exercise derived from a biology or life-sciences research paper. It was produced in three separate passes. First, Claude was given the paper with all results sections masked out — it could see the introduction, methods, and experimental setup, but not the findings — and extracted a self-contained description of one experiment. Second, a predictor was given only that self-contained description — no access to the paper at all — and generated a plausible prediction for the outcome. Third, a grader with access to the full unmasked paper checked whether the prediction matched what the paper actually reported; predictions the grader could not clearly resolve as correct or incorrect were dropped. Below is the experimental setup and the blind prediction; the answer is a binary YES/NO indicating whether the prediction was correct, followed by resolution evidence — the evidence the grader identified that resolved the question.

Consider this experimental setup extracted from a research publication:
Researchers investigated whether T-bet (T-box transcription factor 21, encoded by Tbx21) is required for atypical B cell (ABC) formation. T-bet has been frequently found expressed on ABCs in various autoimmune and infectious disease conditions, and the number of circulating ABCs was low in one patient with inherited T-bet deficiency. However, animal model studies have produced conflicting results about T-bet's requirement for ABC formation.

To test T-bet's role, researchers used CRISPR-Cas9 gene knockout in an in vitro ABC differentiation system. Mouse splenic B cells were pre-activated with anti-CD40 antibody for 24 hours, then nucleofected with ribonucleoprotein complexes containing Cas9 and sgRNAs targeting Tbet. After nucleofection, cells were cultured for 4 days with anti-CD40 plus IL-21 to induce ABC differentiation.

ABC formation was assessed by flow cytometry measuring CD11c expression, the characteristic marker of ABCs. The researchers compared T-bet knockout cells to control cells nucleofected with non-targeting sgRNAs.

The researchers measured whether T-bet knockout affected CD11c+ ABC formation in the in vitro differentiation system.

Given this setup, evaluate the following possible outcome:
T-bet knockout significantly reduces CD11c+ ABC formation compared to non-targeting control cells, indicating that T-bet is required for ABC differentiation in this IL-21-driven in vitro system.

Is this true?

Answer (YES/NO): NO